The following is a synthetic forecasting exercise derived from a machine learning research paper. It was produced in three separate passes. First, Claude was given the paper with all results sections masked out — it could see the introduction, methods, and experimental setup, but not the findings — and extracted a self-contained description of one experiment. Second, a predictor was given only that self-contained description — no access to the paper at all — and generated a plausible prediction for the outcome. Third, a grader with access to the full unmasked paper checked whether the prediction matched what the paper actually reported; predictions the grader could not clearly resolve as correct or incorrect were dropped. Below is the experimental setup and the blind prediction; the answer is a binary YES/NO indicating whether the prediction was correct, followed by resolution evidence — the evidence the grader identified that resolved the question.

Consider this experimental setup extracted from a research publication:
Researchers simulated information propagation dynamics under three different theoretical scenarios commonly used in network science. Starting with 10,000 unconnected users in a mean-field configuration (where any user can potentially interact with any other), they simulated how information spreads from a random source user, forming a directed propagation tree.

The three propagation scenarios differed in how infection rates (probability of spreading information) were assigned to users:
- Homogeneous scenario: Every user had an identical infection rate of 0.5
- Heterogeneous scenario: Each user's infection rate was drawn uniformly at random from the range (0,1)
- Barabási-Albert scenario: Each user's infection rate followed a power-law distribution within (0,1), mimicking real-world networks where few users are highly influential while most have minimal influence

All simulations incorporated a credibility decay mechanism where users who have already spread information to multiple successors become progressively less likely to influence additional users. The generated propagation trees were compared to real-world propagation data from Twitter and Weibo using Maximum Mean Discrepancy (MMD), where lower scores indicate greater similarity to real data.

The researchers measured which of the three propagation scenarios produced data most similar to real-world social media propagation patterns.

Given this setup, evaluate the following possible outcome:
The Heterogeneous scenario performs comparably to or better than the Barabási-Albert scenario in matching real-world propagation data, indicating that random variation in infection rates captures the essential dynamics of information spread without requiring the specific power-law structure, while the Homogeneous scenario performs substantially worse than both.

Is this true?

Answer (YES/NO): NO